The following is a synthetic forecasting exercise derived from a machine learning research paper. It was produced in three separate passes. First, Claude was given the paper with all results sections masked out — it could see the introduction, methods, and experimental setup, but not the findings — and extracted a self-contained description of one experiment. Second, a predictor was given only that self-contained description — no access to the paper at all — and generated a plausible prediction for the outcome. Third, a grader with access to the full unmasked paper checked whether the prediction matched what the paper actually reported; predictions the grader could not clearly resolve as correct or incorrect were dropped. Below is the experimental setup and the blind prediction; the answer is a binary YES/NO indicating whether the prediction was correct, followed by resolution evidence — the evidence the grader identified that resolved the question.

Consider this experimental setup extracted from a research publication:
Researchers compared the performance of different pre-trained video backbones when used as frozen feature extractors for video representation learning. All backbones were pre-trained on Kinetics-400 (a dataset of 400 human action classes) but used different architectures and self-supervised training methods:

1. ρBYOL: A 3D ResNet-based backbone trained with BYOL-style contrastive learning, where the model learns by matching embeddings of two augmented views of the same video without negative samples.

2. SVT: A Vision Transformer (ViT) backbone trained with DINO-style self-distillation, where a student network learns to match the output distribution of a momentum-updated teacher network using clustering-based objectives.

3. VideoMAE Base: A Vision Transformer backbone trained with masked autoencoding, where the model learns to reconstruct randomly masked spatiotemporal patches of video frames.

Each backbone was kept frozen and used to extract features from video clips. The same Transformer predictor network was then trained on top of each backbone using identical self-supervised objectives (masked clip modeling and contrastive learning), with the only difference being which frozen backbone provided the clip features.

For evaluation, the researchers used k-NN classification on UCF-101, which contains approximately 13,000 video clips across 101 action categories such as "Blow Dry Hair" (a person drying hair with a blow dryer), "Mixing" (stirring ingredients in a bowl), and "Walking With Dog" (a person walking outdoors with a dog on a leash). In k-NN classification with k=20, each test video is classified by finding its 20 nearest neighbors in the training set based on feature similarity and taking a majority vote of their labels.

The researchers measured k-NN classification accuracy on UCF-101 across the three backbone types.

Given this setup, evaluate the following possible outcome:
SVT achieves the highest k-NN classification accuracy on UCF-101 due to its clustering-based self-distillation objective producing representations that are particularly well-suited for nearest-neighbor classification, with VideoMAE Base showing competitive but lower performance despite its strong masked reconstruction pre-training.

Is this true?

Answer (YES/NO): NO